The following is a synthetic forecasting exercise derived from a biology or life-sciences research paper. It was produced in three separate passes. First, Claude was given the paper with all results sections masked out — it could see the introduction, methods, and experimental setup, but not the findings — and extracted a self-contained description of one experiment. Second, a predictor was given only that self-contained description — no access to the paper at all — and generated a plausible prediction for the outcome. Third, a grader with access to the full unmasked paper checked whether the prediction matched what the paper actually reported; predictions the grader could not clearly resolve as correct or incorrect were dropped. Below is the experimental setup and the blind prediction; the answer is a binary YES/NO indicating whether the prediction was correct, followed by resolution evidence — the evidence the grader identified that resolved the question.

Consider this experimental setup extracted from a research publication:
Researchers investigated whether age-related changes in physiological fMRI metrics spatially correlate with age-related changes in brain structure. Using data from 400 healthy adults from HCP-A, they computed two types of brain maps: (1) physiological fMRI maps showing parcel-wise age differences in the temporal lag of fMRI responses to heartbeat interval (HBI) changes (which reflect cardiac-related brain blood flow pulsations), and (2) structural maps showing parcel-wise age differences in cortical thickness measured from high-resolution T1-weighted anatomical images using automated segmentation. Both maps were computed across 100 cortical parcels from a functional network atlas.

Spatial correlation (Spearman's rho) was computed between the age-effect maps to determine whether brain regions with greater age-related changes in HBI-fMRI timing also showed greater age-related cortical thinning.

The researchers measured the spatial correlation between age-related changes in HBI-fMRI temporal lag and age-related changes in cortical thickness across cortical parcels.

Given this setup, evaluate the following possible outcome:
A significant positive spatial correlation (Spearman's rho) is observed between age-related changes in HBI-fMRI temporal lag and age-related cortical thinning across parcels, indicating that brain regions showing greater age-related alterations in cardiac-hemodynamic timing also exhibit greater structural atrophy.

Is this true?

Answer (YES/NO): NO